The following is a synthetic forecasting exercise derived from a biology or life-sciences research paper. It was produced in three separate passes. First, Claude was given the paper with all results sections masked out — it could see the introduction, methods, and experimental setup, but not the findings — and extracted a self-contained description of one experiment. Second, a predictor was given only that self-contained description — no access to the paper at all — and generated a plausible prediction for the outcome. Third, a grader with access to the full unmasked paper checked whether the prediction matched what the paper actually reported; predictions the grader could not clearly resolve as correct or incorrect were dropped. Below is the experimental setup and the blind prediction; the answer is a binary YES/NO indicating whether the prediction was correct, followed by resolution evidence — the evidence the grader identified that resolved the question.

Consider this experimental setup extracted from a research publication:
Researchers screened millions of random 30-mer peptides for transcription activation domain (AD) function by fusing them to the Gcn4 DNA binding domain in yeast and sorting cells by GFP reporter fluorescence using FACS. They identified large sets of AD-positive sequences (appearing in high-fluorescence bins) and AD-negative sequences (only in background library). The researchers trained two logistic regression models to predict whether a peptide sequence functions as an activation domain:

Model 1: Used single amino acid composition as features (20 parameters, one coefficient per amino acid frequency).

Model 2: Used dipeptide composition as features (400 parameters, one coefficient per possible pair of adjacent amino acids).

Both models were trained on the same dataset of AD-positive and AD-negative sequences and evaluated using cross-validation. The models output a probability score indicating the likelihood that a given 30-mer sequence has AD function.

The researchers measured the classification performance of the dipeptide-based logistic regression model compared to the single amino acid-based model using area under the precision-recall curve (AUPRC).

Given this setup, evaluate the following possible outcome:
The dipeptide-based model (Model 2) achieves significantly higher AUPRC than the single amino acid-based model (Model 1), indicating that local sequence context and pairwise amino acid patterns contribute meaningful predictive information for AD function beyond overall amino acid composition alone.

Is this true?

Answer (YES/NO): NO